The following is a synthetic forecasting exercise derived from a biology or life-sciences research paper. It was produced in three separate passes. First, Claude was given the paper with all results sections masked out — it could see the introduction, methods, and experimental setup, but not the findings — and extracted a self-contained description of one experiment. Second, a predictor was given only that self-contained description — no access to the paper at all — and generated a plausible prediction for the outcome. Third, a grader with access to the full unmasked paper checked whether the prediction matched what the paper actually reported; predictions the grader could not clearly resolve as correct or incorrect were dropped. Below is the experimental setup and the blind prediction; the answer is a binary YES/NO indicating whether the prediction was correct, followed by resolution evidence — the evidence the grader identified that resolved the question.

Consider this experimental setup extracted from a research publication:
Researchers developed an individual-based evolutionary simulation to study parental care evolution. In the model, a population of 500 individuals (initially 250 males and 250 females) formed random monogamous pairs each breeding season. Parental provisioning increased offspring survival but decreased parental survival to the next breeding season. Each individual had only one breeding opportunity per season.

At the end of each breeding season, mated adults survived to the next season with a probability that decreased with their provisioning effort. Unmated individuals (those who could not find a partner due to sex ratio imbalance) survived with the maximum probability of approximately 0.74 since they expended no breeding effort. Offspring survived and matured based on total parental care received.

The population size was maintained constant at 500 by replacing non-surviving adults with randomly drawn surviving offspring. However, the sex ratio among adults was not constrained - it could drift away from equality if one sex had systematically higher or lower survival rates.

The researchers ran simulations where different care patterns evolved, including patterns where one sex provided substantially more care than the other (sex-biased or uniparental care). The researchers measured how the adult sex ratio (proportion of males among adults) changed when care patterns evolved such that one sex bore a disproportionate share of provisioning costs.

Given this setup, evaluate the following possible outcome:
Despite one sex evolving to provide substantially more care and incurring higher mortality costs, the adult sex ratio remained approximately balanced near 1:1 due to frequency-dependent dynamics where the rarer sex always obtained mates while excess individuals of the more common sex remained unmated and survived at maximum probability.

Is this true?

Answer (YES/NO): NO